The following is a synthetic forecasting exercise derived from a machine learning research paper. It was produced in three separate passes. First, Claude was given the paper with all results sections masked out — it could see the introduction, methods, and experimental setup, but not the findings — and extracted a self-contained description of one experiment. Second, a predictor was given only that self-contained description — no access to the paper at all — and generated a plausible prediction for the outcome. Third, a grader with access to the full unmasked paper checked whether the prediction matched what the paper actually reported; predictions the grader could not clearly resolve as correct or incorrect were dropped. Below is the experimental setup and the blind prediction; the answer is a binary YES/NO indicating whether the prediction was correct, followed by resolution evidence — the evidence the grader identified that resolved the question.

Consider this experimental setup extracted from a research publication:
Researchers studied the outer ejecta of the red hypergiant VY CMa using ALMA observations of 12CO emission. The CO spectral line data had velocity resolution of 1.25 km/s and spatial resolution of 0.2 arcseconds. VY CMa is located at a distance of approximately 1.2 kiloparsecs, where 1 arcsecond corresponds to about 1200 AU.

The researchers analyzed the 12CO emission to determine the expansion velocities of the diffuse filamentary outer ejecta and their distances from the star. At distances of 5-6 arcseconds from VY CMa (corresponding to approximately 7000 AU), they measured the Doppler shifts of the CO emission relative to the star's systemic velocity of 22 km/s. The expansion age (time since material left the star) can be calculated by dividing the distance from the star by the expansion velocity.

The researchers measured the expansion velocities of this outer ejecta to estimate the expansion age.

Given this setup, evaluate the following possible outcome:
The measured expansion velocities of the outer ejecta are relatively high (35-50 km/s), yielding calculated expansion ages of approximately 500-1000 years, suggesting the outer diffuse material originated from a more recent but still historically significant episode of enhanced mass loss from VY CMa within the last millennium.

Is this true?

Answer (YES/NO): NO